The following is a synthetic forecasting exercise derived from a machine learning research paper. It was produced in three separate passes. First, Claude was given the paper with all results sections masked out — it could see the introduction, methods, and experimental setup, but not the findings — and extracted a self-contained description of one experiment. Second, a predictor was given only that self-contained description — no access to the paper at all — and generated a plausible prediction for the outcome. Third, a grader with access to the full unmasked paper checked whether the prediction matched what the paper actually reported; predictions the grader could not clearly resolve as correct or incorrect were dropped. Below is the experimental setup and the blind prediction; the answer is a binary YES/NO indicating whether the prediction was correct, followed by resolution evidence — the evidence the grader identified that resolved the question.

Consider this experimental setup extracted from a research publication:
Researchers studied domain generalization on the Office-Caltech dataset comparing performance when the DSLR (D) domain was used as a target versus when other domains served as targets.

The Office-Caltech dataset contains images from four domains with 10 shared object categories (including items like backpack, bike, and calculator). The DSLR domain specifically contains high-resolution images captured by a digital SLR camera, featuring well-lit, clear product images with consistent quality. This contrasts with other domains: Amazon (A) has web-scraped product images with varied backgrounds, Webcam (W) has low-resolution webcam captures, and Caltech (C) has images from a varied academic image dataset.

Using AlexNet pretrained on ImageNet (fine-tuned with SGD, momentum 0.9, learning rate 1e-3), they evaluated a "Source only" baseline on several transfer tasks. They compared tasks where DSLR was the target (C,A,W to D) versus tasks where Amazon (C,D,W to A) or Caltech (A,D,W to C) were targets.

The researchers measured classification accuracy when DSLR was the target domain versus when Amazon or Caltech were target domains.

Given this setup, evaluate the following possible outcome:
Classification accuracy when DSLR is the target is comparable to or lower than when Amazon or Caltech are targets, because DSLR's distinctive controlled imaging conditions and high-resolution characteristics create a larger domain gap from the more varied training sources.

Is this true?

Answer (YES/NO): NO